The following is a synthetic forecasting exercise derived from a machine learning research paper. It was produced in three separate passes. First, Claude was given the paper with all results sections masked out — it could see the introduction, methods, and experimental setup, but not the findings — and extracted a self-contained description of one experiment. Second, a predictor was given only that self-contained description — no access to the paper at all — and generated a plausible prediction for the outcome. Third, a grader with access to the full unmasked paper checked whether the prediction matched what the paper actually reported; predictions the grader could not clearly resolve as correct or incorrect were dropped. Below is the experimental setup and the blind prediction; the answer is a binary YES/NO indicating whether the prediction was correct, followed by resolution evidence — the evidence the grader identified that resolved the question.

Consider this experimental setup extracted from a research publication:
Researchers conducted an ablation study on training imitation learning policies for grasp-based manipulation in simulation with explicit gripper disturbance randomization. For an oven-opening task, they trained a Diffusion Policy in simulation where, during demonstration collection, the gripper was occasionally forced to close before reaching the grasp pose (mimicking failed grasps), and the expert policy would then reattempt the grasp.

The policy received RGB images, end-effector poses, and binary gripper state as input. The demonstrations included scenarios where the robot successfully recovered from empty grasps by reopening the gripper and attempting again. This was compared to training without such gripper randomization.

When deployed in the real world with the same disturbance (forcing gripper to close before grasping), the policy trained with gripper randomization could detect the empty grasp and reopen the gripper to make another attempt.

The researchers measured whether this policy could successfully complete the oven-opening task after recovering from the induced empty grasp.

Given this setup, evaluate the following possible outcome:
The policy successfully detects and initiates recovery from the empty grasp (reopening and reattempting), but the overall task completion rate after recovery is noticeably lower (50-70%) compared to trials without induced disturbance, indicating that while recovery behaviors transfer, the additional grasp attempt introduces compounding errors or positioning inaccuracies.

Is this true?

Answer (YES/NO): NO